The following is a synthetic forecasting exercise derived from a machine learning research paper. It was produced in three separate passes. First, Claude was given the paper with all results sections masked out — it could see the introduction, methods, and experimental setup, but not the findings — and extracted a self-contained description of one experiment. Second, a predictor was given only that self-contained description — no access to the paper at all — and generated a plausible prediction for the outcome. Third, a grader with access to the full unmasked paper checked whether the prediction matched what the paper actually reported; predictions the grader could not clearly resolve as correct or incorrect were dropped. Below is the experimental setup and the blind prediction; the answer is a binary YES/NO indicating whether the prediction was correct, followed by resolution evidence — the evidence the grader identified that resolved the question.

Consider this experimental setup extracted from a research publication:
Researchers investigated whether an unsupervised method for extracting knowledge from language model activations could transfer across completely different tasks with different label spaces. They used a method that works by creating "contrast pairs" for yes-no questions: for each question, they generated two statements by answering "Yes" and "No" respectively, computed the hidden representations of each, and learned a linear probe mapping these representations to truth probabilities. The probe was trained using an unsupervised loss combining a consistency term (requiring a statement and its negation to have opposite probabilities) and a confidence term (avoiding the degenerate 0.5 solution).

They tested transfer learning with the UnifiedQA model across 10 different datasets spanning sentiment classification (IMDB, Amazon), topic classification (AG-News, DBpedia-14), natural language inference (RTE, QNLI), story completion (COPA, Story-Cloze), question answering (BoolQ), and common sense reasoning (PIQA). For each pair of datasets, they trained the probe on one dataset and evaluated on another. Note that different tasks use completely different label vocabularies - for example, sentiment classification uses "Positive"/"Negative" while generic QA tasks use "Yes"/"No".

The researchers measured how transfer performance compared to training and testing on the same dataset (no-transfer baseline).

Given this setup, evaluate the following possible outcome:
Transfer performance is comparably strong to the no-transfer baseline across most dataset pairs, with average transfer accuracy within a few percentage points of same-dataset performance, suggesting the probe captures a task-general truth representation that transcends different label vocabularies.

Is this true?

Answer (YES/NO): YES